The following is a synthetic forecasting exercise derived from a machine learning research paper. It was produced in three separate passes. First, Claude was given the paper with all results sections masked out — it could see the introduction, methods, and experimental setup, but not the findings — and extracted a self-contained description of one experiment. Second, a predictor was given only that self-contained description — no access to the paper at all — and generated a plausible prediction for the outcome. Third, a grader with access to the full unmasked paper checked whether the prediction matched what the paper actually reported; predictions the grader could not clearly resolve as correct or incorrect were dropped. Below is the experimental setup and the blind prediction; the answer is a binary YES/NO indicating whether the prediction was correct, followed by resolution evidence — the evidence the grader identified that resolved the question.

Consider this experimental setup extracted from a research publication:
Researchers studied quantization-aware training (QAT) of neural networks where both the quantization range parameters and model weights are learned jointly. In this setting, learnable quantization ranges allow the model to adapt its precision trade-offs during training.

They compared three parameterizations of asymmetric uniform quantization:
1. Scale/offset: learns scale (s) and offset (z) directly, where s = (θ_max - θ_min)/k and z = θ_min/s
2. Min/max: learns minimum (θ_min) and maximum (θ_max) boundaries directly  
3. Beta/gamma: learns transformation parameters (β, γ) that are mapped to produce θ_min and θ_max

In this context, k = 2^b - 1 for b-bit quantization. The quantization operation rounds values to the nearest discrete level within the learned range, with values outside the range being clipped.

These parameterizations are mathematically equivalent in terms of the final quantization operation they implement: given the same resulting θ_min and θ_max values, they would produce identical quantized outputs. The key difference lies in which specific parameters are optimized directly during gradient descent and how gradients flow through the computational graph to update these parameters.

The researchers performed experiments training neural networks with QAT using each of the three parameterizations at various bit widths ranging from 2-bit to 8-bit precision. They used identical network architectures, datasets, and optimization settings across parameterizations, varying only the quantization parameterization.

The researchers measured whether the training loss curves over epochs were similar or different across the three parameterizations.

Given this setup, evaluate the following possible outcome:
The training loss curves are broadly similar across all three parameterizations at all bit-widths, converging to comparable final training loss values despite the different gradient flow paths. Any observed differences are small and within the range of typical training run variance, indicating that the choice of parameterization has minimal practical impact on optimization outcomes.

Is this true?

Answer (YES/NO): NO